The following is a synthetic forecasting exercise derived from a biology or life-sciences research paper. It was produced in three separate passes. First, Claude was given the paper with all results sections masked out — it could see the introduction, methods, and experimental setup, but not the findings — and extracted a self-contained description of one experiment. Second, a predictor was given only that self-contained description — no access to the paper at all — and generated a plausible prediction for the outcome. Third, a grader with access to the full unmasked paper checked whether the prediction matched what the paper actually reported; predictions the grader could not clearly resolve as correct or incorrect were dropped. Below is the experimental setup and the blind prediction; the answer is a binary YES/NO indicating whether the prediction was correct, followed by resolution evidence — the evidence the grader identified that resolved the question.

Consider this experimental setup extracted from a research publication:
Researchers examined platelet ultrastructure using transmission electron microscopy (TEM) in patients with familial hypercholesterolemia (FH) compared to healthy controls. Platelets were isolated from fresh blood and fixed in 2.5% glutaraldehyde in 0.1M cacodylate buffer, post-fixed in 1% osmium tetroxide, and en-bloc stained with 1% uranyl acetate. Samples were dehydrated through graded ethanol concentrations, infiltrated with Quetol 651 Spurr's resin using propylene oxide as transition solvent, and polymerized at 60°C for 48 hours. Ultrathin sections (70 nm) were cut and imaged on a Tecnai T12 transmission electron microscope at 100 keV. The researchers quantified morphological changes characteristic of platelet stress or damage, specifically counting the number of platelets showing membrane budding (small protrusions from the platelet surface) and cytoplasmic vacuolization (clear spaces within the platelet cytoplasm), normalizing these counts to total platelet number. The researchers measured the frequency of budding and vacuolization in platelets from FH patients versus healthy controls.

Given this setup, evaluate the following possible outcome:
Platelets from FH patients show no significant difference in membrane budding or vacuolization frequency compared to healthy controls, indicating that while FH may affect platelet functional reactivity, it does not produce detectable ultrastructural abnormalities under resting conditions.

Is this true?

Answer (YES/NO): NO